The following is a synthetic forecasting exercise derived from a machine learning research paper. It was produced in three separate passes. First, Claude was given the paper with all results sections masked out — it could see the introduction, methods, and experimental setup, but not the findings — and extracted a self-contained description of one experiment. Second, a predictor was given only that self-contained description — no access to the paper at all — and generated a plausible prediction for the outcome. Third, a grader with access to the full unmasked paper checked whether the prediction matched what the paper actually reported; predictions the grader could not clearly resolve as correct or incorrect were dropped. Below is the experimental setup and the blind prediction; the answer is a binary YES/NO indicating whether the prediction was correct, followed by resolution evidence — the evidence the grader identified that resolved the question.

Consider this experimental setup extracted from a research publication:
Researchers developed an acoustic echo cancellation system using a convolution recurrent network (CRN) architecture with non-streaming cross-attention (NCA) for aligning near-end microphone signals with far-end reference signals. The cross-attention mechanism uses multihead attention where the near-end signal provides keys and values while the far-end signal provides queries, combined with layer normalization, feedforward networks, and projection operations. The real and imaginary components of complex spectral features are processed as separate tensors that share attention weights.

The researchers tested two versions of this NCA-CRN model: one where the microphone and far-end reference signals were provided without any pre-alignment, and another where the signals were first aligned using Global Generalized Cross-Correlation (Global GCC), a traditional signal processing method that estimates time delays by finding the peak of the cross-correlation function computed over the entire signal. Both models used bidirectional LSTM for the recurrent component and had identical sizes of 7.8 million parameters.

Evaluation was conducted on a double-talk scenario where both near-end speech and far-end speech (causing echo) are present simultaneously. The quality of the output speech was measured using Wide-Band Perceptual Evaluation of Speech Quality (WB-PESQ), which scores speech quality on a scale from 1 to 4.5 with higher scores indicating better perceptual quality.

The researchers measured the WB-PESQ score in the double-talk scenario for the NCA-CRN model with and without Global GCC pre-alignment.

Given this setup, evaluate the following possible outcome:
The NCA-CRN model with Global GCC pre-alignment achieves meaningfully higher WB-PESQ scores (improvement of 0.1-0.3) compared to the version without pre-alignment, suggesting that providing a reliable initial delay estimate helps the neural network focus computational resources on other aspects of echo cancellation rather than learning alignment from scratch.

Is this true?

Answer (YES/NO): NO